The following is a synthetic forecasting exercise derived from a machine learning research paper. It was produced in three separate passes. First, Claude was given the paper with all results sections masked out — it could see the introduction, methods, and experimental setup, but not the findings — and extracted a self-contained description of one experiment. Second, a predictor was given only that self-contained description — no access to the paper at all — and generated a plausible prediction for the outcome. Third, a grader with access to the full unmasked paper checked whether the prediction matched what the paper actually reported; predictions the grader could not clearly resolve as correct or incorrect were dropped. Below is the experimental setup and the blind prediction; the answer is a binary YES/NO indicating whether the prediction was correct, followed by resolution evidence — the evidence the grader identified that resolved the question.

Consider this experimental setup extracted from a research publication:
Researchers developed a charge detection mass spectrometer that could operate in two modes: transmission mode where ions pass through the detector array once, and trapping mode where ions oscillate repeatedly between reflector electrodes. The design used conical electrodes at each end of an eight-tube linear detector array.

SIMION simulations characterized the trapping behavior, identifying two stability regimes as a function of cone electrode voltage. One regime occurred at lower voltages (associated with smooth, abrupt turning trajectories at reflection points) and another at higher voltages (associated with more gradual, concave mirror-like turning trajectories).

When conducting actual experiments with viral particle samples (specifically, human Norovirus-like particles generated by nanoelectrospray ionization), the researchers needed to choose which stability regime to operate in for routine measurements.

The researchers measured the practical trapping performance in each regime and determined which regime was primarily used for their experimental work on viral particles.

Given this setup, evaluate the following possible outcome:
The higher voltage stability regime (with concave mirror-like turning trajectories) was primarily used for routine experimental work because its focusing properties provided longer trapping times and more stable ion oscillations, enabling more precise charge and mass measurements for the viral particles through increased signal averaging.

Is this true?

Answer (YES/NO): YES